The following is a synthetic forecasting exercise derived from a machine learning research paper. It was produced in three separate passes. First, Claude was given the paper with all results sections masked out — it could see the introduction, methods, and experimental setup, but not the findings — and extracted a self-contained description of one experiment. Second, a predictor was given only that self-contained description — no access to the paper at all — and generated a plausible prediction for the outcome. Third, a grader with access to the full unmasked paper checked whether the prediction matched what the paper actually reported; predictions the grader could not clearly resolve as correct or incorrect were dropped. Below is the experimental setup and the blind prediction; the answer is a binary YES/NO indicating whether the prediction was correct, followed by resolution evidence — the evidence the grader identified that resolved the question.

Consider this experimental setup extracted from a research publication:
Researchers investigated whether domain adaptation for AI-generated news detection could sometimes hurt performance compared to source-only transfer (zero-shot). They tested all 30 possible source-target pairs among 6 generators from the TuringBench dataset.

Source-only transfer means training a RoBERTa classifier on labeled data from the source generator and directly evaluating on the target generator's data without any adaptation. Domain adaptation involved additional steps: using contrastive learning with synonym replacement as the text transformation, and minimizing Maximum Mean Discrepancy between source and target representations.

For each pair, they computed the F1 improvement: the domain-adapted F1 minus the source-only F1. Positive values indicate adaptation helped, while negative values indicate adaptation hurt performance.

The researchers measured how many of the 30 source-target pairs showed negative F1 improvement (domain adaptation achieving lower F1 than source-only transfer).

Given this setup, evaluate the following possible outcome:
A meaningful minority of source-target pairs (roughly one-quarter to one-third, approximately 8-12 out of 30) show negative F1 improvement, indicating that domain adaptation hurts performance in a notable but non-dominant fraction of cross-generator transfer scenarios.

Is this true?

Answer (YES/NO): NO